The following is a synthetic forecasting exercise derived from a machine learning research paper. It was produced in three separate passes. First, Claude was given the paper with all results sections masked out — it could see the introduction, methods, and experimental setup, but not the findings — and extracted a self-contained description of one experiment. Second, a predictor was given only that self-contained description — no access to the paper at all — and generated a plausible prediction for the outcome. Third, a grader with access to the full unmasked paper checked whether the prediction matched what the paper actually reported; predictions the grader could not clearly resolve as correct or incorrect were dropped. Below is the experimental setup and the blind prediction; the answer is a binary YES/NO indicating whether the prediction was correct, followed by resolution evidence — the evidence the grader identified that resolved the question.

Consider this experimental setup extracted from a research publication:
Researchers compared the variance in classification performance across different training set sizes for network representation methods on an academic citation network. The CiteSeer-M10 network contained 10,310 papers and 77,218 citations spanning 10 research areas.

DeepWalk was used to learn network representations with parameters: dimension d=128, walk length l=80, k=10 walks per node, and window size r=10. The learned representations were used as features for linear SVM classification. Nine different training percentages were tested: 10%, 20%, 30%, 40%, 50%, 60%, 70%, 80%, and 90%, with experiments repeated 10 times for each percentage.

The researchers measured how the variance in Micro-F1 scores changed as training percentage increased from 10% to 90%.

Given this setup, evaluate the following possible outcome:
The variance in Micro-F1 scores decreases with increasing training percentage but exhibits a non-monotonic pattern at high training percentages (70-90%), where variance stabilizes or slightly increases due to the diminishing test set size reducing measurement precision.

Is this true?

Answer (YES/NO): NO